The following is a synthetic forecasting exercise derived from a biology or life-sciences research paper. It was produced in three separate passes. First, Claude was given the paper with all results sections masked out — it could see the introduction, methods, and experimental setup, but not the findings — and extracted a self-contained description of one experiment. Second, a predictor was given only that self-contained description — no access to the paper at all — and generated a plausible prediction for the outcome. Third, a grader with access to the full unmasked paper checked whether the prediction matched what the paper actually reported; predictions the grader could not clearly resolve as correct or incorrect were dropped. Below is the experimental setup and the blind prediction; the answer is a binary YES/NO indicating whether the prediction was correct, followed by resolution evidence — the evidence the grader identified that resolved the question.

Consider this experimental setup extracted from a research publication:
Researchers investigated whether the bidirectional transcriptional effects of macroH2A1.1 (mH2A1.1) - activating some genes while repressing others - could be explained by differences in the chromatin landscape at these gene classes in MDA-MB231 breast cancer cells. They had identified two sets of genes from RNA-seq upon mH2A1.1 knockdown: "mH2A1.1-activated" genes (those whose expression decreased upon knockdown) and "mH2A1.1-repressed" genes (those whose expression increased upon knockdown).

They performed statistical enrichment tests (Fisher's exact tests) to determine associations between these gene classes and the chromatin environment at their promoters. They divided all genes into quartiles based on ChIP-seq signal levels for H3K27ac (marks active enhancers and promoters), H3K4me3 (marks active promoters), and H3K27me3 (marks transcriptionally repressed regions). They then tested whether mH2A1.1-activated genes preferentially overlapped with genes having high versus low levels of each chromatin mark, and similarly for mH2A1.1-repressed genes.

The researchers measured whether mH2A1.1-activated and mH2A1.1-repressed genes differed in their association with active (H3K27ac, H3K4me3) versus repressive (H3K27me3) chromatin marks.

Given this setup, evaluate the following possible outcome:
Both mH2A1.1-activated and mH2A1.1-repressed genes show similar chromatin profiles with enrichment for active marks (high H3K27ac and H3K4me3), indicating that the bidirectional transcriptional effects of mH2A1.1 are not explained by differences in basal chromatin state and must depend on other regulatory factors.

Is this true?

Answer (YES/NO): NO